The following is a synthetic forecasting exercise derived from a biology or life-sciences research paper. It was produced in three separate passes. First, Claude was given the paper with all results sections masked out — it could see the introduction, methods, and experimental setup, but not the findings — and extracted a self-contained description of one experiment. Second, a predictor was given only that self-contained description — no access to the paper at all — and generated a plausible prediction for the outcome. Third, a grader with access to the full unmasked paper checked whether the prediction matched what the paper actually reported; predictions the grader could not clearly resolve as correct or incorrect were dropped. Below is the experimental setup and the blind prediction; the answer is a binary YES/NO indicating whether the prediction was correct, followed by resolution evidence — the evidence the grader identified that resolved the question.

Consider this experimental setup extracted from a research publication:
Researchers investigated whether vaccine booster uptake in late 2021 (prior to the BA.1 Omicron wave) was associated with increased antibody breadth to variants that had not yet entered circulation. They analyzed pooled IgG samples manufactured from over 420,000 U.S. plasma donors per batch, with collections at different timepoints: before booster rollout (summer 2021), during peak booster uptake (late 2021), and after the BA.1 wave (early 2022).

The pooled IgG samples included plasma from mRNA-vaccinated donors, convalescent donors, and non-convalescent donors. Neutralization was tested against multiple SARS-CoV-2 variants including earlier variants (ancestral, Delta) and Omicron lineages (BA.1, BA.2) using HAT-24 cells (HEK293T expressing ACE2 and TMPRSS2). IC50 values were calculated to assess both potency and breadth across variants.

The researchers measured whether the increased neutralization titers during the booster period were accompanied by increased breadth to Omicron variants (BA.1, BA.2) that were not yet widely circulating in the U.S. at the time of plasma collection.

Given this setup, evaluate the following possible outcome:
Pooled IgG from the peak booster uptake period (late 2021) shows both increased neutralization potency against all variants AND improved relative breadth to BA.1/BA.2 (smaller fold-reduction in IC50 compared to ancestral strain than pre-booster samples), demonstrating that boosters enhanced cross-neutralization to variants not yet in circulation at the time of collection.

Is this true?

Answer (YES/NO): YES